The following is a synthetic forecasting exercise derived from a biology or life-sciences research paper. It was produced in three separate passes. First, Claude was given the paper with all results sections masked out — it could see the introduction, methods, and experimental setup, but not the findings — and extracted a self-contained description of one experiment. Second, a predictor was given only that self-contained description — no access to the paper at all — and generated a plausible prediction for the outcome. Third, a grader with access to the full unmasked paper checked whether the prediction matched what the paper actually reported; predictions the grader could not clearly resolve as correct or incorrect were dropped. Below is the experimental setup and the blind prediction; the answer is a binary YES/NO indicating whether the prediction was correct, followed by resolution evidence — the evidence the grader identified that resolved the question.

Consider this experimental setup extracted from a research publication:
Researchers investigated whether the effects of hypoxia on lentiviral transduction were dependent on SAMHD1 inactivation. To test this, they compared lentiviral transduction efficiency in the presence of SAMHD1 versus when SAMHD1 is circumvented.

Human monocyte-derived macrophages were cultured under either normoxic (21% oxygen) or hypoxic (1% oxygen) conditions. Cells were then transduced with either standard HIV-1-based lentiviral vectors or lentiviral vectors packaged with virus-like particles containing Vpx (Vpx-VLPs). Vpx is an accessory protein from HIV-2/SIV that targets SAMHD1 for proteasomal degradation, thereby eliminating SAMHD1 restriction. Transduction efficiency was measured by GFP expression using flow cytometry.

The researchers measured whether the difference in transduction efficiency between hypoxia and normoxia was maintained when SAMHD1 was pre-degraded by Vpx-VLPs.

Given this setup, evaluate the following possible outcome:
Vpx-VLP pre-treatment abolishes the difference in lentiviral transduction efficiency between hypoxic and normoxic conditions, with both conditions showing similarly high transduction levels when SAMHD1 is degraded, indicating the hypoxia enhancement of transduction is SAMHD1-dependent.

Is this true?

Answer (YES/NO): YES